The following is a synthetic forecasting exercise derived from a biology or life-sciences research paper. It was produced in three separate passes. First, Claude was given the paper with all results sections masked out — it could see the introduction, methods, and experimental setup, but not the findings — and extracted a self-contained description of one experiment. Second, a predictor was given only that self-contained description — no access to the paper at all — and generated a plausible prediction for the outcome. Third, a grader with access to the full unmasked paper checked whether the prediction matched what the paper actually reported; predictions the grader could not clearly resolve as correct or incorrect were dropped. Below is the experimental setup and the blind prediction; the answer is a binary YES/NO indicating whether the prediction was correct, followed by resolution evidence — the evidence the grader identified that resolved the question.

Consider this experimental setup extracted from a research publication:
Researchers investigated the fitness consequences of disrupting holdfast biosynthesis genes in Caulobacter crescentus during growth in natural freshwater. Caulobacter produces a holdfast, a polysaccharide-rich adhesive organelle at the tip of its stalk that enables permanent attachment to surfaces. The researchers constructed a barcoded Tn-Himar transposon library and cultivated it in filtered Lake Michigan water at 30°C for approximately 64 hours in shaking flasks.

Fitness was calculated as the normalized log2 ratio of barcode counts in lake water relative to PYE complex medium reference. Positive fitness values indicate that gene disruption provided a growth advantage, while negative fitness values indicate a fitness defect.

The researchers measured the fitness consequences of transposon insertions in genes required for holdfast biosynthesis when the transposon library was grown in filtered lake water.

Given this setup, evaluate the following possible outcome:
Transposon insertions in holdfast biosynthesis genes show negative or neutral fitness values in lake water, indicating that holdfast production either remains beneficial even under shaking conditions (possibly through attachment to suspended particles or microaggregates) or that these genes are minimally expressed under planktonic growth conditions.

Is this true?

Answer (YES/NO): YES